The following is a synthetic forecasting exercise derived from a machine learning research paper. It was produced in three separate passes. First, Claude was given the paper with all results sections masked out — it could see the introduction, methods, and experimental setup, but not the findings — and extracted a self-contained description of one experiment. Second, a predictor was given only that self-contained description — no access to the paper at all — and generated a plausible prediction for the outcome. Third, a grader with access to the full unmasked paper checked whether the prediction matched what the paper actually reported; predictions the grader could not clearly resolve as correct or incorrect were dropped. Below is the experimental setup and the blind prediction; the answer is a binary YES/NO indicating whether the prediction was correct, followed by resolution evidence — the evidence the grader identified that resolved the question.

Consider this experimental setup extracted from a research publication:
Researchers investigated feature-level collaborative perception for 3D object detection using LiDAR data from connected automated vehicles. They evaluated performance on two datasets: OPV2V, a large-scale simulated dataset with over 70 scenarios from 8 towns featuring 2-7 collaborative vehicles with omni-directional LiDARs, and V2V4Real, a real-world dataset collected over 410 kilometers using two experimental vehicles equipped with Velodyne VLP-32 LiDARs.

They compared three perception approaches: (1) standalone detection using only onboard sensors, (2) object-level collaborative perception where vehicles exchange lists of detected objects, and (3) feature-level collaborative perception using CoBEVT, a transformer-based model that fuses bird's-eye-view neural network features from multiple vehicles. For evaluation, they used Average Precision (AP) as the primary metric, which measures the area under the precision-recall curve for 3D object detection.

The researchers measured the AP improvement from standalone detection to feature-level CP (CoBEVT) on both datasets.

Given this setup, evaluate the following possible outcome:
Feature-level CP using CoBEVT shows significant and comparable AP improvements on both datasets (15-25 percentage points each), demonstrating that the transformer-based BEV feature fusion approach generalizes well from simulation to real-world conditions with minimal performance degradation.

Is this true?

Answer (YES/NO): NO